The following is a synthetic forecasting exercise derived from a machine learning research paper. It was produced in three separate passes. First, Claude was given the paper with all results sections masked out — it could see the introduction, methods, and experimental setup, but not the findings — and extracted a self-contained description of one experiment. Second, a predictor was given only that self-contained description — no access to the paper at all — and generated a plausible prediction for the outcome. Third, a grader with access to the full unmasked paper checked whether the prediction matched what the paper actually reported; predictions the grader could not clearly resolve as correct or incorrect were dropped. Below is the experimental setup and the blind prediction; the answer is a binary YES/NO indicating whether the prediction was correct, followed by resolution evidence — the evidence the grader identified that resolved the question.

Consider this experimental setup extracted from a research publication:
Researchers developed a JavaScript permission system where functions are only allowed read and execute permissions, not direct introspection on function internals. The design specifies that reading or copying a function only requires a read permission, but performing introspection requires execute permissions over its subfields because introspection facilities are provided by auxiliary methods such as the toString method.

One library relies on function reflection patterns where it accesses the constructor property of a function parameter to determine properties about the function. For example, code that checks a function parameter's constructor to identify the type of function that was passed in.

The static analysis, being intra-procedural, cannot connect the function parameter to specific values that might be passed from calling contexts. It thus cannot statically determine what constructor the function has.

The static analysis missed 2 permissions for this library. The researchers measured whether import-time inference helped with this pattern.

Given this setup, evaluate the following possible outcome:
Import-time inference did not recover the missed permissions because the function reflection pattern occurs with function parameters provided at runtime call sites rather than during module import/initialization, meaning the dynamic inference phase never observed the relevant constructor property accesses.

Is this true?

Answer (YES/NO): YES